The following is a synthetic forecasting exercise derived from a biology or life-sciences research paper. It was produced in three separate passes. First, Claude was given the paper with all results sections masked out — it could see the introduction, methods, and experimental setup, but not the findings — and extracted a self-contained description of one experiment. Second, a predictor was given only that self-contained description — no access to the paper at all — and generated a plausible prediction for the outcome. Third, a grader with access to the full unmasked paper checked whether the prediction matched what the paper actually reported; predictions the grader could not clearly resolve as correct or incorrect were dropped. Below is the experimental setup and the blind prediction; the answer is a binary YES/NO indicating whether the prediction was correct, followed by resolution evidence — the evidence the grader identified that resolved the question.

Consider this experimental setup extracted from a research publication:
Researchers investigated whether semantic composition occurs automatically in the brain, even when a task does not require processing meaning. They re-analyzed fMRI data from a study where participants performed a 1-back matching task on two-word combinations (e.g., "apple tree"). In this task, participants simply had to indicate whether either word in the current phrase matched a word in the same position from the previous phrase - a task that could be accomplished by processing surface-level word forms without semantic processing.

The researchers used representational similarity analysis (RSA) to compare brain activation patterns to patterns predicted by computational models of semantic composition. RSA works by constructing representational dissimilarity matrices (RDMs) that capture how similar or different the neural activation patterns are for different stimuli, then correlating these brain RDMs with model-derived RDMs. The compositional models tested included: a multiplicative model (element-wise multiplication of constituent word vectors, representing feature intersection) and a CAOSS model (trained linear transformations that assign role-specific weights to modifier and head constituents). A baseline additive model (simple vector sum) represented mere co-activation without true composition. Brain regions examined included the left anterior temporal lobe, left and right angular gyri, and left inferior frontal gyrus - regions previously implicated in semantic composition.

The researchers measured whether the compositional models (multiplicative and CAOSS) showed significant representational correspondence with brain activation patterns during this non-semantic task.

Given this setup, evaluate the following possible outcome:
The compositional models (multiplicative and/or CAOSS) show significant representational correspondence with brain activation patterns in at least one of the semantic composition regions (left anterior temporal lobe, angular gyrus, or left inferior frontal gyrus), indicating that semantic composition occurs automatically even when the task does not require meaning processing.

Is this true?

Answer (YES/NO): YES